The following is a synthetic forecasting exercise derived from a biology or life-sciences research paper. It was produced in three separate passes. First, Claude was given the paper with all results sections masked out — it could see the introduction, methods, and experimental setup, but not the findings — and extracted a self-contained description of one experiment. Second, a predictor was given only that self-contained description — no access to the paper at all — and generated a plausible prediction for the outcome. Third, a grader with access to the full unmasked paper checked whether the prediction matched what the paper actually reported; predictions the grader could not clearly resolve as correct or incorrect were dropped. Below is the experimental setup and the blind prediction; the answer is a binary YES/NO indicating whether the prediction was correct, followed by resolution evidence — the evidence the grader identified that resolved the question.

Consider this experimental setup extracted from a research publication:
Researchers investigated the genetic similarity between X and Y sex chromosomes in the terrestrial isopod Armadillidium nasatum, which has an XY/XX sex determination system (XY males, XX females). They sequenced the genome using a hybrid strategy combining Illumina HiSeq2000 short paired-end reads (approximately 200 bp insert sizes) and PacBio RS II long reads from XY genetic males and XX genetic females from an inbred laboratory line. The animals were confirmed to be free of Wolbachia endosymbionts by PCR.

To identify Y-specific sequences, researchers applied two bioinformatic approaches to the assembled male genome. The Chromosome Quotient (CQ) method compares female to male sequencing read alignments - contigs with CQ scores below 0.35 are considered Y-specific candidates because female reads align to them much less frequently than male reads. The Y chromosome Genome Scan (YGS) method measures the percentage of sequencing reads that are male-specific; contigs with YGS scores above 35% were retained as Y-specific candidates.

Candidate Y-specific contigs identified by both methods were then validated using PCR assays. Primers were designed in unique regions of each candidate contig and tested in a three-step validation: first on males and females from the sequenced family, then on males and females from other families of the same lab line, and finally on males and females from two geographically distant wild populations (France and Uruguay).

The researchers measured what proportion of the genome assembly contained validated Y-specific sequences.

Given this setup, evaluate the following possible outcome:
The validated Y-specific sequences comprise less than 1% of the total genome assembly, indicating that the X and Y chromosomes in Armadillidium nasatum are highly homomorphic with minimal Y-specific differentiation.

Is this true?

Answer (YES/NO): YES